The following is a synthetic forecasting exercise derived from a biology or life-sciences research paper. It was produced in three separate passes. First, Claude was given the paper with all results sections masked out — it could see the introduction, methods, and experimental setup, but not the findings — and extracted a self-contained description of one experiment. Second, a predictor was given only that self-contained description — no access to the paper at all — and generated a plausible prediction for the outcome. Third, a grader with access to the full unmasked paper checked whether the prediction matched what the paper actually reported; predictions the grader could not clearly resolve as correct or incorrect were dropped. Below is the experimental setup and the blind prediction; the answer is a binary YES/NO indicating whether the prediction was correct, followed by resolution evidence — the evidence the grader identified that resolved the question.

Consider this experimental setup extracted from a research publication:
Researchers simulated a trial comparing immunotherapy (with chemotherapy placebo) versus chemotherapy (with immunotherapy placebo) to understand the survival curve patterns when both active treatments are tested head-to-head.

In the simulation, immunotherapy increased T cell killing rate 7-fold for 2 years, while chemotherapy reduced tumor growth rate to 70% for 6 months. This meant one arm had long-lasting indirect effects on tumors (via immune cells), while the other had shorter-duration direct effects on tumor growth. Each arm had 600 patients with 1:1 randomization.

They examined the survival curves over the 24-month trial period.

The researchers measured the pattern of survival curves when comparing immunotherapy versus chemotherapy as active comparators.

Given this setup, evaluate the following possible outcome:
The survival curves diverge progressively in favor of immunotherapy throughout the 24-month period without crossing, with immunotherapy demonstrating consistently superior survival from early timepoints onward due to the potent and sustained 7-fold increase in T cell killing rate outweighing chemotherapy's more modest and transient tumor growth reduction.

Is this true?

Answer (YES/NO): NO